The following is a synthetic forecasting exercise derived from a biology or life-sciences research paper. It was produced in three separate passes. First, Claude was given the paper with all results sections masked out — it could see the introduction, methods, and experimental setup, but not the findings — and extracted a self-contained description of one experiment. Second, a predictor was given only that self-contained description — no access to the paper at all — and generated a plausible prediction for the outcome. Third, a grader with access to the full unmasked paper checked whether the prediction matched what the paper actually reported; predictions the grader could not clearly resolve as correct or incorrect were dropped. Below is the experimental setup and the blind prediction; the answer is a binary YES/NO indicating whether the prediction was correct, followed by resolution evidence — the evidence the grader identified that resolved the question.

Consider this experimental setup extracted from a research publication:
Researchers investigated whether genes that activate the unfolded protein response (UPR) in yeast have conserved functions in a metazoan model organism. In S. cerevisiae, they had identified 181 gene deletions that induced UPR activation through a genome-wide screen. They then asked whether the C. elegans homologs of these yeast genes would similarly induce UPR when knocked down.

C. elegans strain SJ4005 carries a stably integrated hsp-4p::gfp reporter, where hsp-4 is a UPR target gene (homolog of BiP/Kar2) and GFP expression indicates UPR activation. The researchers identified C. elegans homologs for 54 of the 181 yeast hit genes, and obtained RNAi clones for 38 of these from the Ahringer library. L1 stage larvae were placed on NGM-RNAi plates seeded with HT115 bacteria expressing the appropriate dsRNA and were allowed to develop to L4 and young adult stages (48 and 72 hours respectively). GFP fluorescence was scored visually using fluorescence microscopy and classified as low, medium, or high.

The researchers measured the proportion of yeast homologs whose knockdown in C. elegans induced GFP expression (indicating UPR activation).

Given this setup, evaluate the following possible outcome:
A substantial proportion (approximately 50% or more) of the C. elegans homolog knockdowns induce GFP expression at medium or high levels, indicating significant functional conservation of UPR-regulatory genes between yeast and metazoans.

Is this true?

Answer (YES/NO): NO